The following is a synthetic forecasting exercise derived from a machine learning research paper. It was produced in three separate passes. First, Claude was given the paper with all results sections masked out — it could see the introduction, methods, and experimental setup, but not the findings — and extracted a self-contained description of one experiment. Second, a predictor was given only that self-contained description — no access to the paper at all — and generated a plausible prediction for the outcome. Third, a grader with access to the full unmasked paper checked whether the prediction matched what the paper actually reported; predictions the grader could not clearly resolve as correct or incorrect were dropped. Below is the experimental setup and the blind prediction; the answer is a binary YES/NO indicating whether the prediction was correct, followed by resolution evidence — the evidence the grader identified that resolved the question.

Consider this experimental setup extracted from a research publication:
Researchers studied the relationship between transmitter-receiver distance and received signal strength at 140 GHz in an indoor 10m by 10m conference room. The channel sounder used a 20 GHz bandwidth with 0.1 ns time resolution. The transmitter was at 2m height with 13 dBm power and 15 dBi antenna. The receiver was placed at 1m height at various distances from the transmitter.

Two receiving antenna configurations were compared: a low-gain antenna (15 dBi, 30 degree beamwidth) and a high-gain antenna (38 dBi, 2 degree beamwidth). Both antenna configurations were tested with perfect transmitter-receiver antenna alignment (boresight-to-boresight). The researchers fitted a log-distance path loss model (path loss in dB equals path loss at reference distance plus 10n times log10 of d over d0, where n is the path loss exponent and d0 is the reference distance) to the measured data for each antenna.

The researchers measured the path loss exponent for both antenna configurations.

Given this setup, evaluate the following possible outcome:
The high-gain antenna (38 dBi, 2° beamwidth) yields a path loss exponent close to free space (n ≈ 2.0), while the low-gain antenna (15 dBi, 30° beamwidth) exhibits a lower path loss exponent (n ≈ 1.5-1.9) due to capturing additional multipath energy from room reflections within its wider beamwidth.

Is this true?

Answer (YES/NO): NO